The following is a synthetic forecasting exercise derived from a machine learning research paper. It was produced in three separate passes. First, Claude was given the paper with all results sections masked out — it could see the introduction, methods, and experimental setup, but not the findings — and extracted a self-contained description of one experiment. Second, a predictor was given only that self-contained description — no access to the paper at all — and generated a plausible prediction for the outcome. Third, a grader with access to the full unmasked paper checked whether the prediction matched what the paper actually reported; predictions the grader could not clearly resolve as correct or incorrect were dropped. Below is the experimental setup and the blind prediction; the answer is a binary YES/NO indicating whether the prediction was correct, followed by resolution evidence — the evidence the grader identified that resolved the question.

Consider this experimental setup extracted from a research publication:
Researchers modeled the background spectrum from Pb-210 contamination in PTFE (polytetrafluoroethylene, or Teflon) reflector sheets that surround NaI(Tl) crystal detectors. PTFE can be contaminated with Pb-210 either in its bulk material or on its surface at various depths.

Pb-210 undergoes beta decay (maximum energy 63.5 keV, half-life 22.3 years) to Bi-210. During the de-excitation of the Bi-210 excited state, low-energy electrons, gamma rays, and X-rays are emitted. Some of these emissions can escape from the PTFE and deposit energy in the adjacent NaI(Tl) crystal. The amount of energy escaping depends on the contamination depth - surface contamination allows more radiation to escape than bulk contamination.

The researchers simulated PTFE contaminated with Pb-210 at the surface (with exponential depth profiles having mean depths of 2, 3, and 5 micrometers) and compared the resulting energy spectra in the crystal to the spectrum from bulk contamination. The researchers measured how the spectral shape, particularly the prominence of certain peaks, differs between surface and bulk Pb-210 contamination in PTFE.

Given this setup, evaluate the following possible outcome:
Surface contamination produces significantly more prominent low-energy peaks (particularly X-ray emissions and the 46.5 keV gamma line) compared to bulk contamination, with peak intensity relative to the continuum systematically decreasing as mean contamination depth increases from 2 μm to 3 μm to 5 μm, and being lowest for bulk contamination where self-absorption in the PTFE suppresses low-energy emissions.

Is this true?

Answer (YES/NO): NO